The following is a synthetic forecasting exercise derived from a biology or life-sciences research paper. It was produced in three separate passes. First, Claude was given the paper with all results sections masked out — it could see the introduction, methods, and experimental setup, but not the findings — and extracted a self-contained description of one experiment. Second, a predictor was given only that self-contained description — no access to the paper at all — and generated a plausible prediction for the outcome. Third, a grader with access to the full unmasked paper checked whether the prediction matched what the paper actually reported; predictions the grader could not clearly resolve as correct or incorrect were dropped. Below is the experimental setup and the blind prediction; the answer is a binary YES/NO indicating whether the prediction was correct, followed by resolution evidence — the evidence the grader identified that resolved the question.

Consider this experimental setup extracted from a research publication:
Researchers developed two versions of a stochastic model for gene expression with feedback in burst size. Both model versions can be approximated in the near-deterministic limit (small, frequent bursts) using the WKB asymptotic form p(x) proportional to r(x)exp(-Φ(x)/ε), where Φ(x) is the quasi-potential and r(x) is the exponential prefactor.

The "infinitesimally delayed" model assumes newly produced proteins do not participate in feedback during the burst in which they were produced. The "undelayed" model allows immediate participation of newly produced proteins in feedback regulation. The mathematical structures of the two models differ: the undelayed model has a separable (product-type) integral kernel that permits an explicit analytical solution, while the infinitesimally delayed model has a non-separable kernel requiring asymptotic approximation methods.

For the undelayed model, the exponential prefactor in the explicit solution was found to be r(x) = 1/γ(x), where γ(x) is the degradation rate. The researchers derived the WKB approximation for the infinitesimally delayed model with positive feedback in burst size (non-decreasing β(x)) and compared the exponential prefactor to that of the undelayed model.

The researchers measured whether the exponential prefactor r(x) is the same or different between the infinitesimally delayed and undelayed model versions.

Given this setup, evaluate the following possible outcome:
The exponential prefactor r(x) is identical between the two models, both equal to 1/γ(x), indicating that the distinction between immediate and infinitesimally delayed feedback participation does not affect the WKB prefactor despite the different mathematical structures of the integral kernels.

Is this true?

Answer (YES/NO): NO